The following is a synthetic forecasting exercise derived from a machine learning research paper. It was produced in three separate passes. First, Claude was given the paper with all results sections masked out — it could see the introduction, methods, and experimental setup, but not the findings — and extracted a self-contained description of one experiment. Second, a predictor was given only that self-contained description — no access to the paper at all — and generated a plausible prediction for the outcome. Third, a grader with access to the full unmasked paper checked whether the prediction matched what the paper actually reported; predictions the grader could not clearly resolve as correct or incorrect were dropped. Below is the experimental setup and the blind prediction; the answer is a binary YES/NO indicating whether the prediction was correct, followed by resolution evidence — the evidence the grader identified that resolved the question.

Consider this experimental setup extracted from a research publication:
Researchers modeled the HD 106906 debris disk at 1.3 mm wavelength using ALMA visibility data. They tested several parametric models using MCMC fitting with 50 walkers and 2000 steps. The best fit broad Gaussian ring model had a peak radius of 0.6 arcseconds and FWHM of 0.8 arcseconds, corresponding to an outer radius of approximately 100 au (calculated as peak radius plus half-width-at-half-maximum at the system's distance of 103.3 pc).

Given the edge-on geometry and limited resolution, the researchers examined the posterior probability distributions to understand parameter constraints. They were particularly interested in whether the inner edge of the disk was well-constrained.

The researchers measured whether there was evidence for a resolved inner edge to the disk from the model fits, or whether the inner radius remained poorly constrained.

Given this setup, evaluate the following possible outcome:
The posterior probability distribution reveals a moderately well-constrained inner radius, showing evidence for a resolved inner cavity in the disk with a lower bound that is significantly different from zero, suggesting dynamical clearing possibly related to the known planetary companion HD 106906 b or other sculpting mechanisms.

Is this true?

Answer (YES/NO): NO